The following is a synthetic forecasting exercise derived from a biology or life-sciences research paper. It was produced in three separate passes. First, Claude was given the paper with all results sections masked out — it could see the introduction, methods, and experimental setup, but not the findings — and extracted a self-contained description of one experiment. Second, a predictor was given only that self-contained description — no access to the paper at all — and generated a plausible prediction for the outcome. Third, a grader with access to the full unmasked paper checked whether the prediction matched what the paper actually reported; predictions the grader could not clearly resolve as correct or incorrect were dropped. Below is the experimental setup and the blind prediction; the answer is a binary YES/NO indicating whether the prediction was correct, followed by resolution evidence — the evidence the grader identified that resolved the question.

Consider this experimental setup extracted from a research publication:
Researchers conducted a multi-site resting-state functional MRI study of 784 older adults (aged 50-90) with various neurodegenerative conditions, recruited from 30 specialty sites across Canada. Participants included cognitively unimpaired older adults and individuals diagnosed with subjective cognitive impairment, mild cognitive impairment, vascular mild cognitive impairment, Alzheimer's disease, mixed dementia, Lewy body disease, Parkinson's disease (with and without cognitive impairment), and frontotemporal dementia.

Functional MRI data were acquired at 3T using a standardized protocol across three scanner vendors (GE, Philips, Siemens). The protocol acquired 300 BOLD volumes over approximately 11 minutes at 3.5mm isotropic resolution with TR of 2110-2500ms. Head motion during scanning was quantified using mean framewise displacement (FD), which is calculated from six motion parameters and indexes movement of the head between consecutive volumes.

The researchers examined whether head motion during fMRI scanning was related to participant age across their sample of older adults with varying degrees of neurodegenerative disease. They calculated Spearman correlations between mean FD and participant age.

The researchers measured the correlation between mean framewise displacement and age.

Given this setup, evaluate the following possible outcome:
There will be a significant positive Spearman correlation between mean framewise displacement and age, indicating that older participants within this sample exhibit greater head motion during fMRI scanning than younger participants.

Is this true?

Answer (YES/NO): YES